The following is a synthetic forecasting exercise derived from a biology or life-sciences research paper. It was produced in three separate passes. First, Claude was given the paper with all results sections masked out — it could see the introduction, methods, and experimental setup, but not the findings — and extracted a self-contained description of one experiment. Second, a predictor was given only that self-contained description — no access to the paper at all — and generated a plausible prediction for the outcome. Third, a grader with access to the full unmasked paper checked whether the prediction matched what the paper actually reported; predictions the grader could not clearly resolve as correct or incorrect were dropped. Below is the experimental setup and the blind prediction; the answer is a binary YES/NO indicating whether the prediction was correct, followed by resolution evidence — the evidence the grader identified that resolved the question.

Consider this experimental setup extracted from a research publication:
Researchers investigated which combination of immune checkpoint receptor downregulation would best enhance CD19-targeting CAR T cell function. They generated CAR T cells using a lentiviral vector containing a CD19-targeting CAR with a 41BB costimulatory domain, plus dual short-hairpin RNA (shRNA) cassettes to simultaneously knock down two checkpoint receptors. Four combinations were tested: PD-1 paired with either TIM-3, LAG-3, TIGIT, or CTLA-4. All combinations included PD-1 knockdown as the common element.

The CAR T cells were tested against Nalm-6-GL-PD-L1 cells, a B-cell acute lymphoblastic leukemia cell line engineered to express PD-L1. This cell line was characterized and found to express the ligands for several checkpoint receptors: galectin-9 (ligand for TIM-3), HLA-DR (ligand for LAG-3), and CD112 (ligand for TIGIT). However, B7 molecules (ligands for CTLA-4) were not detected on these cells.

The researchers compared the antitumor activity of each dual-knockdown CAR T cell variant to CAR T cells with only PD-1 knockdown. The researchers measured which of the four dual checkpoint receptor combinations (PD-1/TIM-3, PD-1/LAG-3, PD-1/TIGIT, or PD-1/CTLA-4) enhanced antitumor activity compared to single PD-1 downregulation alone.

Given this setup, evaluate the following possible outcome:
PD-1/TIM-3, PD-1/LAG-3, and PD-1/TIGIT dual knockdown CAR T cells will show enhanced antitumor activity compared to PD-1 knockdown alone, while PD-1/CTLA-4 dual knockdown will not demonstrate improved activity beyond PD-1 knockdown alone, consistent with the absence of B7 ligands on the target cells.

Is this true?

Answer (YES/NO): NO